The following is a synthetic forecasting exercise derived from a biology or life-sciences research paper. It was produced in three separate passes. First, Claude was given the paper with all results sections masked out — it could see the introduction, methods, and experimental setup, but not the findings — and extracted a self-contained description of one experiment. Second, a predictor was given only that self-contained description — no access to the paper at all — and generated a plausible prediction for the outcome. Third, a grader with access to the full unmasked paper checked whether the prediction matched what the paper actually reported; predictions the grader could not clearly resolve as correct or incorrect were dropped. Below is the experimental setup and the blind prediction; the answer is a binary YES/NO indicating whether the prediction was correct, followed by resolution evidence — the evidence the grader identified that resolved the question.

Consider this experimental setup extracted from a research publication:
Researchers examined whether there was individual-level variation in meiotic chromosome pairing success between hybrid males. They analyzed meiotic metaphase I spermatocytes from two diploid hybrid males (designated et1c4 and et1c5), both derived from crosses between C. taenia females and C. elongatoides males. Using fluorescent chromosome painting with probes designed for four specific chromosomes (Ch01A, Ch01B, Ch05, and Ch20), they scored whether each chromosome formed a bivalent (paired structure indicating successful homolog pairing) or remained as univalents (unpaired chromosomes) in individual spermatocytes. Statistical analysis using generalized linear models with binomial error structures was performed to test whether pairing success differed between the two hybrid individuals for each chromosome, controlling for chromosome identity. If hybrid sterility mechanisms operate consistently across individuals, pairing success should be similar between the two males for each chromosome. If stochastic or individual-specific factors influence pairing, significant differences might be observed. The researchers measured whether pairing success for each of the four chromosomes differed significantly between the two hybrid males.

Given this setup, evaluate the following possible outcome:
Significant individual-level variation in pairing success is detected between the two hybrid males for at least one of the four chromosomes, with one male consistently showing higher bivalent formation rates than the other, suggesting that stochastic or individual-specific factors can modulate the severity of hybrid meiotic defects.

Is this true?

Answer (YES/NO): YES